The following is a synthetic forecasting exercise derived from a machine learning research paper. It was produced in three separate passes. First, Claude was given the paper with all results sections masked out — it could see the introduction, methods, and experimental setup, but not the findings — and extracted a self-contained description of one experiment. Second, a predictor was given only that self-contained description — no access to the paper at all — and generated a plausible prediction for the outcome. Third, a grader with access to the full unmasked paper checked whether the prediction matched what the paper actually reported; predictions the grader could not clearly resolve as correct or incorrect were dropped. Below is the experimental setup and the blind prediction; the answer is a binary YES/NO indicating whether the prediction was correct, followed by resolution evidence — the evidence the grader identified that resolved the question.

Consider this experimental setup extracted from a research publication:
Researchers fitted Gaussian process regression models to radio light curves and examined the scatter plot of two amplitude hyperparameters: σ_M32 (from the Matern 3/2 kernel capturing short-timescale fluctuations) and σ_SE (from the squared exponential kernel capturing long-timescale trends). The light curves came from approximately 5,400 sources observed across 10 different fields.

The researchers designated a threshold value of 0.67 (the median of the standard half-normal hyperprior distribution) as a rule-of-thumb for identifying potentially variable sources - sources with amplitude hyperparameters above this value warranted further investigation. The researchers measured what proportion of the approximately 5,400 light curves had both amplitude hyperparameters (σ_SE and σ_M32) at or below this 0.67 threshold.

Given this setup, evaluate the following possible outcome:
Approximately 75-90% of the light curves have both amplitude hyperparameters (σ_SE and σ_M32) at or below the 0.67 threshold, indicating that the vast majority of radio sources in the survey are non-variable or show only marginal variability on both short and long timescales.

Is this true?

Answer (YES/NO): NO